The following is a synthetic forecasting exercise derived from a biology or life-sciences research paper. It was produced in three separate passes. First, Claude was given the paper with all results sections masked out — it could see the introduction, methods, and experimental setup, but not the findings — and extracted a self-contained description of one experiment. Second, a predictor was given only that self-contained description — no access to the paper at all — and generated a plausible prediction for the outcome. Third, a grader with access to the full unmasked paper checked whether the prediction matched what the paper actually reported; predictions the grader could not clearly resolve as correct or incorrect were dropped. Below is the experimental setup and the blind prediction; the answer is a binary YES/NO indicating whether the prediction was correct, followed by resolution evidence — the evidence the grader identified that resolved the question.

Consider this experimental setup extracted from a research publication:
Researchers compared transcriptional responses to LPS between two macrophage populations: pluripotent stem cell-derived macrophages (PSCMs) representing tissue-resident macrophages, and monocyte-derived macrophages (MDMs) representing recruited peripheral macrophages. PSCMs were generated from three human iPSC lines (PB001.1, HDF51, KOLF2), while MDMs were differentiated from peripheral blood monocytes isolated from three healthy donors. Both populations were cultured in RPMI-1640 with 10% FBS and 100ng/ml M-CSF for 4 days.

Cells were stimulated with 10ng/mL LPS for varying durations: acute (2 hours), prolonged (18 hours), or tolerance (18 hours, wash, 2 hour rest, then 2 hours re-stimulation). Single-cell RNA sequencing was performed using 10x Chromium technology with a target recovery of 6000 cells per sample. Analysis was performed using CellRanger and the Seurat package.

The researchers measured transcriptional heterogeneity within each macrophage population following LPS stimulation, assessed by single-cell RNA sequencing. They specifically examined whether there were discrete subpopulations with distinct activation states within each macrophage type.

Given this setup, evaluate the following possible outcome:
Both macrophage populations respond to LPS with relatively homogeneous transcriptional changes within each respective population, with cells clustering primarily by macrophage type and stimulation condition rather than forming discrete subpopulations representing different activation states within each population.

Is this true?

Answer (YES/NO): NO